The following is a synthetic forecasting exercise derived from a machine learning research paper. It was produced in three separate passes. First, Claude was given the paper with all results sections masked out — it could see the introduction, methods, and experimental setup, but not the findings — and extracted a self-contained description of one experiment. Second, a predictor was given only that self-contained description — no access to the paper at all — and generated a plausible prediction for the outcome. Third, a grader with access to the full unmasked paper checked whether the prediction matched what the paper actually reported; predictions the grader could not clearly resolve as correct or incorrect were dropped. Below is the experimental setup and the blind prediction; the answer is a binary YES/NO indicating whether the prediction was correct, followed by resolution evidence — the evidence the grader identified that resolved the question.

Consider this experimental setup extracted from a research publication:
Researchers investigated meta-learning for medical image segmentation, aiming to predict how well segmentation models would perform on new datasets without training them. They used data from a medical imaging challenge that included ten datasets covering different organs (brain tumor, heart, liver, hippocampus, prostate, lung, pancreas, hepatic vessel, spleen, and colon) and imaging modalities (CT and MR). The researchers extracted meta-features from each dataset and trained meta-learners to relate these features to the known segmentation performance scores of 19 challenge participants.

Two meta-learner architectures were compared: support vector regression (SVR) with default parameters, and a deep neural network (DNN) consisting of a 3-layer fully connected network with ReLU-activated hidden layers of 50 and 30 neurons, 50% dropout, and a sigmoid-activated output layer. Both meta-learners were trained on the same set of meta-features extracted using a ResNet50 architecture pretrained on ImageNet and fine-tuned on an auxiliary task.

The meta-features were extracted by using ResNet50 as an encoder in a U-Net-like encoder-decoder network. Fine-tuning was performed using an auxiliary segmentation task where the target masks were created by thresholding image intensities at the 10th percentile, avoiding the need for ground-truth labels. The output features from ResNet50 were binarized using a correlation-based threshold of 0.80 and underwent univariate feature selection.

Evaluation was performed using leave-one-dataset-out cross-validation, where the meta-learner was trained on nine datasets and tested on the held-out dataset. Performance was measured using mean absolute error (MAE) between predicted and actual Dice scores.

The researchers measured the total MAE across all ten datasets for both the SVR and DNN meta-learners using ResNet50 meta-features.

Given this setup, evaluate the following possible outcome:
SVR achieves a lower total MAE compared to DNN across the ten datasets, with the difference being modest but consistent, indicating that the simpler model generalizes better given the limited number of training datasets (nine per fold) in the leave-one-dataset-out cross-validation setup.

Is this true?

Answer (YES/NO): NO